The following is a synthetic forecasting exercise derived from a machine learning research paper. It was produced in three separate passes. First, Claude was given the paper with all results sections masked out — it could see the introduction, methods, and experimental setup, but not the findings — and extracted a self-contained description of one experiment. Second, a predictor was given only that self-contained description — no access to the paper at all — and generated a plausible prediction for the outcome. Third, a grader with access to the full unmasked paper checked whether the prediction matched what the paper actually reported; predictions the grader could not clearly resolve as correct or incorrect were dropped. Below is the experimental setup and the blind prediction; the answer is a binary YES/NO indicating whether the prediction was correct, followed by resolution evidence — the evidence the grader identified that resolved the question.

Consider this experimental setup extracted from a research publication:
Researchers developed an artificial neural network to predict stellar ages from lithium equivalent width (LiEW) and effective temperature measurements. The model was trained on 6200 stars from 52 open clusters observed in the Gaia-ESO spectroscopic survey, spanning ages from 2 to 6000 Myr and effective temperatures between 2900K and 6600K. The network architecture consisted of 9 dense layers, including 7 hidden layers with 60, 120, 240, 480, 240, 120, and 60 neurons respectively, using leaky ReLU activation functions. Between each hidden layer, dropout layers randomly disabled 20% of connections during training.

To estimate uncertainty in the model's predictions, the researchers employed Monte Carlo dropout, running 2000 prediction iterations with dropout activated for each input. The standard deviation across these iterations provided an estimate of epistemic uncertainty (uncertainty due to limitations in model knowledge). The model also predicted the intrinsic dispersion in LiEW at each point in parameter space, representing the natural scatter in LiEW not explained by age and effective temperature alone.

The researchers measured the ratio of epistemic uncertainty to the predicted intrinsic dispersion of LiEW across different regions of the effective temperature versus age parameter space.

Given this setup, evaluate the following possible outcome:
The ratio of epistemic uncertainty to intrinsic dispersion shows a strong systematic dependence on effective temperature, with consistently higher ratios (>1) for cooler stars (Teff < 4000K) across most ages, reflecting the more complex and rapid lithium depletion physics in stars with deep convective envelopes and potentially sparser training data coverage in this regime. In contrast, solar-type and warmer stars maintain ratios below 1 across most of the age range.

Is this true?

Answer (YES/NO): NO